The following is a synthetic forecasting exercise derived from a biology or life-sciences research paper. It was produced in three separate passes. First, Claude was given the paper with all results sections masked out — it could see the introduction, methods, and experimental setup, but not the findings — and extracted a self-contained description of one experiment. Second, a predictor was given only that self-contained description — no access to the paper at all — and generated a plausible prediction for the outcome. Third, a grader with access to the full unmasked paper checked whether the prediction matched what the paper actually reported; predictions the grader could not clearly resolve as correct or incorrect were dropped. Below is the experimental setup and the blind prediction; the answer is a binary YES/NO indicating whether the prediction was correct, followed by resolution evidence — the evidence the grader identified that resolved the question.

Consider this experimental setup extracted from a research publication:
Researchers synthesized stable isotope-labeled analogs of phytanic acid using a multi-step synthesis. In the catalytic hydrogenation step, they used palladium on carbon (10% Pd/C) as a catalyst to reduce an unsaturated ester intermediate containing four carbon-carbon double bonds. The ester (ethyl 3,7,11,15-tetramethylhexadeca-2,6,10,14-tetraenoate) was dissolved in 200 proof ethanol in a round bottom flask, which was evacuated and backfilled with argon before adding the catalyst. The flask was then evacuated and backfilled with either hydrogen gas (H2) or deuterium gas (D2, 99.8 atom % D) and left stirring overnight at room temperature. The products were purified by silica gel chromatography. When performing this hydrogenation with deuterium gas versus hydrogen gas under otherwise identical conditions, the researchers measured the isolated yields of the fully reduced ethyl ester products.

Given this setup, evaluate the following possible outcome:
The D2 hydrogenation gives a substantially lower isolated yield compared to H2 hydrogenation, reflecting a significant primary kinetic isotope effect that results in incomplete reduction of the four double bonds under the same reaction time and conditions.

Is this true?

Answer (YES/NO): NO